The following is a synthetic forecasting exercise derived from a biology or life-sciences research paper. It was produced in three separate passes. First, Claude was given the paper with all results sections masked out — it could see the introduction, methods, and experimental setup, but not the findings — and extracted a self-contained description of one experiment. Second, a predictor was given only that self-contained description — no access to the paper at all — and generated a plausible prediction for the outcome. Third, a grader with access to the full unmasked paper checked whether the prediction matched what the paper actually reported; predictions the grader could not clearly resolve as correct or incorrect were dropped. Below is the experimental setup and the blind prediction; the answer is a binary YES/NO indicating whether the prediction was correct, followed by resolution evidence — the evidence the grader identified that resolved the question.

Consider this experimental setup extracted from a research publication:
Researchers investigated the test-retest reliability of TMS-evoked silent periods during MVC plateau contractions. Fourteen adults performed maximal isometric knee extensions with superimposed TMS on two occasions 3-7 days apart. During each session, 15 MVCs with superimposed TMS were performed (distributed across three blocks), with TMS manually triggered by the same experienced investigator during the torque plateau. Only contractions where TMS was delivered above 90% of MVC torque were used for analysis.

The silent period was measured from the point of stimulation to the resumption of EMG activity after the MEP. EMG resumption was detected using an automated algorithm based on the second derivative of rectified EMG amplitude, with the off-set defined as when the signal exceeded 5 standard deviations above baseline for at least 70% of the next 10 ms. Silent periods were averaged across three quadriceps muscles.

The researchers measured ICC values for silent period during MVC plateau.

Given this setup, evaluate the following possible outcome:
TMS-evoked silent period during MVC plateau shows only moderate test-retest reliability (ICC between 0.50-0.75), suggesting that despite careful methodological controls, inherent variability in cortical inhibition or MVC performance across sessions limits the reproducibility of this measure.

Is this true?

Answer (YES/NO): YES